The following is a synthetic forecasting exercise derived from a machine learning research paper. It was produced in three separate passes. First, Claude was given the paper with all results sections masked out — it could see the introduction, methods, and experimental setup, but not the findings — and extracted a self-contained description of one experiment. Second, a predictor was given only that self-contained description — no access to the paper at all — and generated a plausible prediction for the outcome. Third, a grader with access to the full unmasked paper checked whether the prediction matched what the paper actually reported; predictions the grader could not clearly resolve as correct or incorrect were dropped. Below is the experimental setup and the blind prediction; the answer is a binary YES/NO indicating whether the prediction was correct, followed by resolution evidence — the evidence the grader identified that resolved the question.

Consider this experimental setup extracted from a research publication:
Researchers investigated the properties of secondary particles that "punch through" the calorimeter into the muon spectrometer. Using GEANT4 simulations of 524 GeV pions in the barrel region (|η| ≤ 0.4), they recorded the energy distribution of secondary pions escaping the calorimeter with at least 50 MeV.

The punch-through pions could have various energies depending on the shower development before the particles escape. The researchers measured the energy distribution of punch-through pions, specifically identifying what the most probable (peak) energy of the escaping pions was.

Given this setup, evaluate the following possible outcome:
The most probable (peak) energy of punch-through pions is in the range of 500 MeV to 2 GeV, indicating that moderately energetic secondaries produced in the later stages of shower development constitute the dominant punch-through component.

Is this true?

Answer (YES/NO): YES